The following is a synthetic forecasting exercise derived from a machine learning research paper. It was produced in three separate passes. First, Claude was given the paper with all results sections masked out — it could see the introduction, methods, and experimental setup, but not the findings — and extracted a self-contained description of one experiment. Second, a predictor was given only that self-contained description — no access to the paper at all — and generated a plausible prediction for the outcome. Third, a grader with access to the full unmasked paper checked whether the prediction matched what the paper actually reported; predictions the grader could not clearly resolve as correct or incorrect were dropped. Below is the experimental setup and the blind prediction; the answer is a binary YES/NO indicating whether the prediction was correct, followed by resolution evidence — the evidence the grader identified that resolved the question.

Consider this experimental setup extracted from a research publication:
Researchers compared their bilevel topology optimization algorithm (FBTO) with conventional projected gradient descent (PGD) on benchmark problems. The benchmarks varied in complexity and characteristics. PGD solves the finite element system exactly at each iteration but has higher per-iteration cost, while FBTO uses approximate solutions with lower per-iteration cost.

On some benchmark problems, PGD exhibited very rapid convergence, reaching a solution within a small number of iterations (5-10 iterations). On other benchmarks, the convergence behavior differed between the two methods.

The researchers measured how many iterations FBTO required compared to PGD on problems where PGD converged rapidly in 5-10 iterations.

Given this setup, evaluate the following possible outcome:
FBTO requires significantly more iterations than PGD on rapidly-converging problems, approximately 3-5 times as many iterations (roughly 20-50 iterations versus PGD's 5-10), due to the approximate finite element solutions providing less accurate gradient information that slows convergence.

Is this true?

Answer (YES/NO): NO